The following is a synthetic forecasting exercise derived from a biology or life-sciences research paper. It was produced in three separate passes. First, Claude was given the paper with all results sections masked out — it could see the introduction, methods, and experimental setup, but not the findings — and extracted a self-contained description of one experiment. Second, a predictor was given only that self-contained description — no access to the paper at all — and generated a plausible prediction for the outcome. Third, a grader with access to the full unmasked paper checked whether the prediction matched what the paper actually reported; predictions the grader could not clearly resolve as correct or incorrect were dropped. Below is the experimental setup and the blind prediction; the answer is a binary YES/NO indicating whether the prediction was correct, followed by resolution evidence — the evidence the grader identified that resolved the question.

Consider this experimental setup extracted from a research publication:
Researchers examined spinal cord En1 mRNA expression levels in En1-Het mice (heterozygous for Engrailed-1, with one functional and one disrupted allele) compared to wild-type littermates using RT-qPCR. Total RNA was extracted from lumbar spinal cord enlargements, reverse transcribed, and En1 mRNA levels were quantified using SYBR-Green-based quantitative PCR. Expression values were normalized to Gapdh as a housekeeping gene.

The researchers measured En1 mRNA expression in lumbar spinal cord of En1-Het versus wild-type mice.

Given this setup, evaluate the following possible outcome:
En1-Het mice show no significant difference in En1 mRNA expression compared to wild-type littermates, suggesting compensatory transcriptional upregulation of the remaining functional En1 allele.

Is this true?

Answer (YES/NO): NO